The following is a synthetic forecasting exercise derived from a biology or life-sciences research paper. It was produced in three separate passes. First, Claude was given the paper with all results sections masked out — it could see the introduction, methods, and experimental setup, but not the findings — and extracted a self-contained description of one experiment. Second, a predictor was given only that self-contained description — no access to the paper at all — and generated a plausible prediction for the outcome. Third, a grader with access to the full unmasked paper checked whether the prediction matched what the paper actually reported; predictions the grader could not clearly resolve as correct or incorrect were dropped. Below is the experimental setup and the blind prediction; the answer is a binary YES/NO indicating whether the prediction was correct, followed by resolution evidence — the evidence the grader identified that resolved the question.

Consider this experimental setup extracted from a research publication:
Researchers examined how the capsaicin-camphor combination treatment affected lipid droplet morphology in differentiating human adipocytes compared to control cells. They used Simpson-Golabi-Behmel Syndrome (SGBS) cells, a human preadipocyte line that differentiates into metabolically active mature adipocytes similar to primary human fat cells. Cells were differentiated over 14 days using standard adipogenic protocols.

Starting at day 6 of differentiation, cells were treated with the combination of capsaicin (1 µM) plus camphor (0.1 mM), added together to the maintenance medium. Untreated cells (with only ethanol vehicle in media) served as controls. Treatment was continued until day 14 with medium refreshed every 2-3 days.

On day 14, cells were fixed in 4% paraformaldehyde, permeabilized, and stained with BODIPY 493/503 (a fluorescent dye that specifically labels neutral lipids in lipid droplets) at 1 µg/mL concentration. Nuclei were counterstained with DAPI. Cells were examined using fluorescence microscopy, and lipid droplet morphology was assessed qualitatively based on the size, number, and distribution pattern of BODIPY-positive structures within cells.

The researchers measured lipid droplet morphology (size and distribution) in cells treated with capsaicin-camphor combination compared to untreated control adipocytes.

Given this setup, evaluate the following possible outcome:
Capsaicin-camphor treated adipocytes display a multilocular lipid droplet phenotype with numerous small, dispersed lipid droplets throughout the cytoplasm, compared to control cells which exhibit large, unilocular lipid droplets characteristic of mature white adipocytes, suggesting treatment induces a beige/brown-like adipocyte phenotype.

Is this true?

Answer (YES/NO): YES